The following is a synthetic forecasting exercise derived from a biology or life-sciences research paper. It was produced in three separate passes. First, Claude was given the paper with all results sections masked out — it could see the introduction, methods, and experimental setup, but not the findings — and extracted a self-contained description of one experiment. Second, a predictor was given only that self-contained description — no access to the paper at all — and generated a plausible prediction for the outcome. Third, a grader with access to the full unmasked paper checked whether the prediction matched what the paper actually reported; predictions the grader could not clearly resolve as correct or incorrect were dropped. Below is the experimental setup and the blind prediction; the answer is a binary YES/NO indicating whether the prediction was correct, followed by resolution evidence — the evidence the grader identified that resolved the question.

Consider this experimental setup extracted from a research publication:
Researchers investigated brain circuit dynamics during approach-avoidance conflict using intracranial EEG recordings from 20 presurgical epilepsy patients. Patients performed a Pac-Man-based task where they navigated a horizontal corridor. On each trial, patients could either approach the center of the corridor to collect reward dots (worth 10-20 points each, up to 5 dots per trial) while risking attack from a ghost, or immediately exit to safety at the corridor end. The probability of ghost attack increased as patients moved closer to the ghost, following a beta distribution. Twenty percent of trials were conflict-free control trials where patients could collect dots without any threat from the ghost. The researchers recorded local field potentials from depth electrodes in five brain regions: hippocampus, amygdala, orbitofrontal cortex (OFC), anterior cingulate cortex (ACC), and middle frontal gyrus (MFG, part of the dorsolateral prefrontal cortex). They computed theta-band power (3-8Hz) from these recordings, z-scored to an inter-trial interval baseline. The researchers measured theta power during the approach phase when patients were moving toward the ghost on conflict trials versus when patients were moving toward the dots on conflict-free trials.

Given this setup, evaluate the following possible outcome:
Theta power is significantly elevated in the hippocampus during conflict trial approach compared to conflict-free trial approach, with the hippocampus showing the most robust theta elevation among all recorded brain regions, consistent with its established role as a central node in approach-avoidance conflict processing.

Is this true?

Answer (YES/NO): NO